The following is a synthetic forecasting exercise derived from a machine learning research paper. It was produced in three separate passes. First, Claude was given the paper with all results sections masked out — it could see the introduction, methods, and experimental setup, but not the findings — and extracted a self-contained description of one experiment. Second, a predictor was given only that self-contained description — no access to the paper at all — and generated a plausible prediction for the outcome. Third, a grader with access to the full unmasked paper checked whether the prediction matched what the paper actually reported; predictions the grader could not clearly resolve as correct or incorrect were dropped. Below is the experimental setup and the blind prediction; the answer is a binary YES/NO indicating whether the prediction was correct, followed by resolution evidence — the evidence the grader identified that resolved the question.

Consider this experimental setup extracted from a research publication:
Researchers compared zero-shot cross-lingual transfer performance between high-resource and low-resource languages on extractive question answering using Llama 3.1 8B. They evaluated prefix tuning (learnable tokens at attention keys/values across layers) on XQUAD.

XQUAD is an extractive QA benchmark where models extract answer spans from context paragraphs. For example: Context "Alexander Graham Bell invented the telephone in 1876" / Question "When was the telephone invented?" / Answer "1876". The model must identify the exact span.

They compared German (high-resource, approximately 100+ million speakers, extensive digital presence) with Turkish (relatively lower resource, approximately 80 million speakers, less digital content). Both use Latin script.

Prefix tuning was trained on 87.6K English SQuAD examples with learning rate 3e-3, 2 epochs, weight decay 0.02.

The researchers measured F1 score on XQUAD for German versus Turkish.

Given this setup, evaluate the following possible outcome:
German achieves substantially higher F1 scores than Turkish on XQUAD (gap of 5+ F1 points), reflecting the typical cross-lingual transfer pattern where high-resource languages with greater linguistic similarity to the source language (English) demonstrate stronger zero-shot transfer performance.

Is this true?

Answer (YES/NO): YES